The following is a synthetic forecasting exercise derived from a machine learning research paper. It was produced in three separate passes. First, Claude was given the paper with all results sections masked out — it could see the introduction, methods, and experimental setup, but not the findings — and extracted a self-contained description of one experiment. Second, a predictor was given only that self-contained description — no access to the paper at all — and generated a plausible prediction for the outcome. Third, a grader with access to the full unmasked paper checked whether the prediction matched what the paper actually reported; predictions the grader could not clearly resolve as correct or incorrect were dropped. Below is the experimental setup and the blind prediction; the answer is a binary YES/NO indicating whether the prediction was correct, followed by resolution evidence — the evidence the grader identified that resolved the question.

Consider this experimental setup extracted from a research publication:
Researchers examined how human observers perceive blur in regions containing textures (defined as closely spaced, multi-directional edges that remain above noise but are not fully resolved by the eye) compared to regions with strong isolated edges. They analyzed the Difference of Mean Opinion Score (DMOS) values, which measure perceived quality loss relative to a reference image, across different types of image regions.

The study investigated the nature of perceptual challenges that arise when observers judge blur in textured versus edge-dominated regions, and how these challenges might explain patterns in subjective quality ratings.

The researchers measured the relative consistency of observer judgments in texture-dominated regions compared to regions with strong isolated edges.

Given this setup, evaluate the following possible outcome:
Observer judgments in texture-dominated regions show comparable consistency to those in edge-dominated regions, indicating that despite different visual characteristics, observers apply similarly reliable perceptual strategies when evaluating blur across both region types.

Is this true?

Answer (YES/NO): NO